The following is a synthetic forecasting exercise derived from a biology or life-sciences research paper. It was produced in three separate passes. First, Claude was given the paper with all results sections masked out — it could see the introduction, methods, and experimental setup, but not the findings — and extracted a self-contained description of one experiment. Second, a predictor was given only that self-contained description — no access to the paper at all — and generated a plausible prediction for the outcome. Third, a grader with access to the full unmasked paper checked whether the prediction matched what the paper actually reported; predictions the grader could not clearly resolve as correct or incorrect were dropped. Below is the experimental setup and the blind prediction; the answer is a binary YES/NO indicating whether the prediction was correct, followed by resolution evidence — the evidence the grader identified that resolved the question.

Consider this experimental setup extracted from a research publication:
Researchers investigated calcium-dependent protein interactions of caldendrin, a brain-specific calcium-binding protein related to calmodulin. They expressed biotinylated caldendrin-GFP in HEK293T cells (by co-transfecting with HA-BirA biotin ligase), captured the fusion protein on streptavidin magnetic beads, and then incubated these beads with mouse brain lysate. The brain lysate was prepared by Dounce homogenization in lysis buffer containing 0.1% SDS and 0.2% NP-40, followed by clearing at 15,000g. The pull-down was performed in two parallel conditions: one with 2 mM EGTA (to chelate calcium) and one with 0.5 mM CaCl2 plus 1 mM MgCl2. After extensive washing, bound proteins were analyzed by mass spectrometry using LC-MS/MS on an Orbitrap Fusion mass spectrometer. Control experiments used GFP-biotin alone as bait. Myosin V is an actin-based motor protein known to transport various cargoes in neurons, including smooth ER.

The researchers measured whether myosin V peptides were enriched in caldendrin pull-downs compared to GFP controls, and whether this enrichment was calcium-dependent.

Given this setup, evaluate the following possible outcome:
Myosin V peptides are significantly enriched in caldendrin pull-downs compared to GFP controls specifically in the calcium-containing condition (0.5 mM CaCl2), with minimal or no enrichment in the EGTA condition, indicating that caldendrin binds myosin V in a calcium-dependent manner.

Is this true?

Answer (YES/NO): YES